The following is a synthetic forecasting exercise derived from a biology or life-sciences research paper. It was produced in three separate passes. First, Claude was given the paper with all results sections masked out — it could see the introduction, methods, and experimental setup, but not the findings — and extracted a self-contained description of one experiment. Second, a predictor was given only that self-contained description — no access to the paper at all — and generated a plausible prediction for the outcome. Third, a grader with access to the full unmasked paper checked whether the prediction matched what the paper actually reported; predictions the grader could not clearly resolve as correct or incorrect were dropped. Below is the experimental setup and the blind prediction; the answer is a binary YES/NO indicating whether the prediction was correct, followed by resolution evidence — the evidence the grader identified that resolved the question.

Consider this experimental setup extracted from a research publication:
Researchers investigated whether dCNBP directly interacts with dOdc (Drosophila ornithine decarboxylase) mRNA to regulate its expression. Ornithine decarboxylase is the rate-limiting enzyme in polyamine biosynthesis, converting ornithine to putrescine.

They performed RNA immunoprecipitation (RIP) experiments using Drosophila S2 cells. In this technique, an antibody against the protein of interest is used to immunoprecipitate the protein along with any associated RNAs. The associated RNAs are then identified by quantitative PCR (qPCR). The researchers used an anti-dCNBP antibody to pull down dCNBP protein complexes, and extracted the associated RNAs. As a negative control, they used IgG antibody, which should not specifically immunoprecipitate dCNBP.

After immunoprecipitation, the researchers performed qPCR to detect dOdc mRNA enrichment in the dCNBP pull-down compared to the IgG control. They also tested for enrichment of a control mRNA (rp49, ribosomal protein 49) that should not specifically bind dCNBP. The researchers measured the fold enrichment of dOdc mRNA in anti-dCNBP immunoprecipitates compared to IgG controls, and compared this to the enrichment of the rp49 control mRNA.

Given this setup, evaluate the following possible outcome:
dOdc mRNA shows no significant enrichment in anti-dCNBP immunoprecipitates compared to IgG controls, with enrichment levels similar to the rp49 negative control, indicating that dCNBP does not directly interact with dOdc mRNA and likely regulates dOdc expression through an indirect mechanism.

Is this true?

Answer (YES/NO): NO